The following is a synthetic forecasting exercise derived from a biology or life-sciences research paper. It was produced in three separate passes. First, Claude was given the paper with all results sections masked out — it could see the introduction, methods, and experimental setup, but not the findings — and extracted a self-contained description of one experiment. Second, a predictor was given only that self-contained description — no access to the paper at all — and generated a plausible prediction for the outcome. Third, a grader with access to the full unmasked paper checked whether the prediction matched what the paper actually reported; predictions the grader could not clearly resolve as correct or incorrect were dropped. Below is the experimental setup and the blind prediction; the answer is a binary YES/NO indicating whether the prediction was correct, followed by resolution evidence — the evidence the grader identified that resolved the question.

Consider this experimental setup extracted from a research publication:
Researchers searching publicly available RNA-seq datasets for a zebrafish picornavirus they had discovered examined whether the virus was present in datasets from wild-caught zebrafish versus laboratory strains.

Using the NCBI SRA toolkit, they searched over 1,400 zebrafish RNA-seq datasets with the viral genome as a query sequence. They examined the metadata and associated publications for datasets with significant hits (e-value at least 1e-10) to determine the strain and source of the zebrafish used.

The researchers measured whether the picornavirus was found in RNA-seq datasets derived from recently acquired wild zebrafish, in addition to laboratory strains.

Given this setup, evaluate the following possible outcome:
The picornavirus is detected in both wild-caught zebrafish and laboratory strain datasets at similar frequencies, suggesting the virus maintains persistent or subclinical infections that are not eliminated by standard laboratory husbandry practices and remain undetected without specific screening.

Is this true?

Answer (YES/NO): NO